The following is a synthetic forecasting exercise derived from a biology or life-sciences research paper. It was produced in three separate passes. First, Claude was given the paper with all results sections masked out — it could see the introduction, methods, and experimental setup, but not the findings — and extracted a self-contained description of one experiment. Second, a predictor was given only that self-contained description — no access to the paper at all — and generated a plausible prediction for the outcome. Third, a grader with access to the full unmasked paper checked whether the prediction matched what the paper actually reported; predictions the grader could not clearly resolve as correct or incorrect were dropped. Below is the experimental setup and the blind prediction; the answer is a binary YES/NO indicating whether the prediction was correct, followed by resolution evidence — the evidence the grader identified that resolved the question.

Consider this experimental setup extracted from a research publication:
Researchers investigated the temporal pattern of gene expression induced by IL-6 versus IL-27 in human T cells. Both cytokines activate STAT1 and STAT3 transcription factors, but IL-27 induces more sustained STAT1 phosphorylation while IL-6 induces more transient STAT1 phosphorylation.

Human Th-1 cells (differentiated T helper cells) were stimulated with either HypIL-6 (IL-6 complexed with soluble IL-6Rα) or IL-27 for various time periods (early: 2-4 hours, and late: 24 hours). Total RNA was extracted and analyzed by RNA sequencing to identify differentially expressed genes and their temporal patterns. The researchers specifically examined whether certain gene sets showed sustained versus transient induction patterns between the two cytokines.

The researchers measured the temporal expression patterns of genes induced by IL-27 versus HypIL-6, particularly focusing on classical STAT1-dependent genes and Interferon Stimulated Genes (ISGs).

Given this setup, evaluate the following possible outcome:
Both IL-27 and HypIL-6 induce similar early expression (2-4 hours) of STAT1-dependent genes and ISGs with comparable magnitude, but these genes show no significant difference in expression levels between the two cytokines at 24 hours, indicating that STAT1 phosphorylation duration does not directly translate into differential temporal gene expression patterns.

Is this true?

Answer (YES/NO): NO